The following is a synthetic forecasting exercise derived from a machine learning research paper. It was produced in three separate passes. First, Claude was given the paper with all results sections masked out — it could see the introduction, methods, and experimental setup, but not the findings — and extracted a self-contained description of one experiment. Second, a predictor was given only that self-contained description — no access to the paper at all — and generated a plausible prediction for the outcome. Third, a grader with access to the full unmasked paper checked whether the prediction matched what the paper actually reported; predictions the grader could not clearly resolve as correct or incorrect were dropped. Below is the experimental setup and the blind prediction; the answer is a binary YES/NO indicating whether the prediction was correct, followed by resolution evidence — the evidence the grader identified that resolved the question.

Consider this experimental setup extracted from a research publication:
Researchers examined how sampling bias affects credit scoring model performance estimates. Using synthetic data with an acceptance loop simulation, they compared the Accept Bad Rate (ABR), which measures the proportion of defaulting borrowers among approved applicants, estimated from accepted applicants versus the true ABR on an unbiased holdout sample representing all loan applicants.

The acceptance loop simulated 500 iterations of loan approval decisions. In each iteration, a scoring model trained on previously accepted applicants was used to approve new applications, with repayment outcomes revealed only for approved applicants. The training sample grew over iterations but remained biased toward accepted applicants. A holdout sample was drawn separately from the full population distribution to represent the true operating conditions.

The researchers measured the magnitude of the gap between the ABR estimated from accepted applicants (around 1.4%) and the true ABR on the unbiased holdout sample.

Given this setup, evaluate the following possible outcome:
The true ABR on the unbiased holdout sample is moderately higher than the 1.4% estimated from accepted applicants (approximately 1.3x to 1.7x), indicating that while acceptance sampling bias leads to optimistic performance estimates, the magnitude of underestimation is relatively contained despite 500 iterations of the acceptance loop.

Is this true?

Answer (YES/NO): NO